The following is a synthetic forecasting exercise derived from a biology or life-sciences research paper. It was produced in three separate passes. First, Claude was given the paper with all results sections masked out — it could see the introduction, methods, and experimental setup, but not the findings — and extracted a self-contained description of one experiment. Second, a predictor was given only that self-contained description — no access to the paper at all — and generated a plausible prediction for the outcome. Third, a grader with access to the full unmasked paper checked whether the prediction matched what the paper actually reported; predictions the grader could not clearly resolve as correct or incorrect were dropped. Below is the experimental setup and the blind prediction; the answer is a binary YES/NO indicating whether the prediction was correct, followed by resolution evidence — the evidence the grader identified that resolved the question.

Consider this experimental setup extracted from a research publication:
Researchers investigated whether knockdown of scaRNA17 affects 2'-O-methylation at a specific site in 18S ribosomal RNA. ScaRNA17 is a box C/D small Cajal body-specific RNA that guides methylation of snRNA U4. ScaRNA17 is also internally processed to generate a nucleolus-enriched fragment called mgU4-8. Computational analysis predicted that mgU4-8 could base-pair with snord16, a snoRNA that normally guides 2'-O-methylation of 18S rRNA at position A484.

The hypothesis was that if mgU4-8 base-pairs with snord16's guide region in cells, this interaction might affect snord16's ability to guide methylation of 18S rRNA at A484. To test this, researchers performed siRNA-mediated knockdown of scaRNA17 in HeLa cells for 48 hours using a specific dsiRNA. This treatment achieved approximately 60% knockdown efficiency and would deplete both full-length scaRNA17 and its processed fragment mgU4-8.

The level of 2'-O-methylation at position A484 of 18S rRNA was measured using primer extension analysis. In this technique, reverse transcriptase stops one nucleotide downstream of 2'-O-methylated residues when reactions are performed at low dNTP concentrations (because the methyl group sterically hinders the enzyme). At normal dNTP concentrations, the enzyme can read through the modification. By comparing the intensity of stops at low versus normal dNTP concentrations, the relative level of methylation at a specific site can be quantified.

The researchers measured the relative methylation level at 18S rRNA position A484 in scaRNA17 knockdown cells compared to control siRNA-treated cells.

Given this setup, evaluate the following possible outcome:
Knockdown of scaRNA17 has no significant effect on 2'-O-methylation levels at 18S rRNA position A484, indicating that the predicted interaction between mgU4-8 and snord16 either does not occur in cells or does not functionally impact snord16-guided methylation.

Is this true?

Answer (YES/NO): NO